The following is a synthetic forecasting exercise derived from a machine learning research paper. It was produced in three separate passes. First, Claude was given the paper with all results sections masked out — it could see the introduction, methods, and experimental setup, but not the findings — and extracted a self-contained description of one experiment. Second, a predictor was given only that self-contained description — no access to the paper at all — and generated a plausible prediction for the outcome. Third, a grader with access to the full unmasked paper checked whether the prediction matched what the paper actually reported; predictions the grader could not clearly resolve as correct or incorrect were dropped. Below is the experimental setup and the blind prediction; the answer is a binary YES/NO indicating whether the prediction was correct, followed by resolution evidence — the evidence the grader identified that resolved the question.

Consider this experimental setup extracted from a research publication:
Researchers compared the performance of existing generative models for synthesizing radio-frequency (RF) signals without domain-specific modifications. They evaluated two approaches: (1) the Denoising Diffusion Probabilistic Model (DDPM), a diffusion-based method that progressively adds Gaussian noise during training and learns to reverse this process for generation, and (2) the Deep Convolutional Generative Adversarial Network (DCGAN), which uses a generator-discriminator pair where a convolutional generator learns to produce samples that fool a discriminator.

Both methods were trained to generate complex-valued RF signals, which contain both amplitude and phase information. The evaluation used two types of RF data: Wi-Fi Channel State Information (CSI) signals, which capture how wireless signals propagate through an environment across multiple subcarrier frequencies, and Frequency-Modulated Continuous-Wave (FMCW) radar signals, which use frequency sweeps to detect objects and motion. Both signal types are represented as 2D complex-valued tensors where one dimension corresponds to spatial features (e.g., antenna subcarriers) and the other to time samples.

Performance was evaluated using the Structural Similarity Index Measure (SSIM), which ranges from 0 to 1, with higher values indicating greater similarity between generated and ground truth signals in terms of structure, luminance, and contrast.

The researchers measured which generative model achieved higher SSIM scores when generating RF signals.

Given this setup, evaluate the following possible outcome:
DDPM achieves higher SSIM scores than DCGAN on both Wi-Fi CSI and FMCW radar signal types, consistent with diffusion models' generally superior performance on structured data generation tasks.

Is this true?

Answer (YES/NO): NO